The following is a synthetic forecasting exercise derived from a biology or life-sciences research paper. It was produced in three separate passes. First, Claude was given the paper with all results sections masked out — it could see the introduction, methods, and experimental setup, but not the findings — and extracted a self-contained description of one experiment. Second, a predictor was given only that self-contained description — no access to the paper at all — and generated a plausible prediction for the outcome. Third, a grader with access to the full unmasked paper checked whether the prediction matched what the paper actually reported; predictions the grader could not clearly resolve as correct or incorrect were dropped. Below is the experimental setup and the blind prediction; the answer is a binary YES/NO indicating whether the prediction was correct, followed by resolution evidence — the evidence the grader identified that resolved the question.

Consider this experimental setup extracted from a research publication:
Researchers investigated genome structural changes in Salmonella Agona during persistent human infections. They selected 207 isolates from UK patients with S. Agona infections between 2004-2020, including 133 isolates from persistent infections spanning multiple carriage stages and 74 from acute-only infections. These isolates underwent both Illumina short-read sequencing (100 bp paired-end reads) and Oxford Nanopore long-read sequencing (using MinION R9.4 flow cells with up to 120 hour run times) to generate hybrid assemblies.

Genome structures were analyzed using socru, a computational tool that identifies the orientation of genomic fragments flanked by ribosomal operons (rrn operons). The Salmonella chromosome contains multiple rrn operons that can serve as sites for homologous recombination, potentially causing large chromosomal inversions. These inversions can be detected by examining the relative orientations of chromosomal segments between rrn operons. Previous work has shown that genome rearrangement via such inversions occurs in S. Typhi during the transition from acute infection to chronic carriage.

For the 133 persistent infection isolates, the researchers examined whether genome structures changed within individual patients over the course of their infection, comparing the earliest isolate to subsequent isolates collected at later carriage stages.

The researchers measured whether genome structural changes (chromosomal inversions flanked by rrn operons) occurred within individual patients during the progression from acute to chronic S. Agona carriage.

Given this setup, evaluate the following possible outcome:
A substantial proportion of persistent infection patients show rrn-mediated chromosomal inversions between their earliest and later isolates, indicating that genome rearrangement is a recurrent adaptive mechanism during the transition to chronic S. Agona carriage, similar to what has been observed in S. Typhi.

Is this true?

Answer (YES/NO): NO